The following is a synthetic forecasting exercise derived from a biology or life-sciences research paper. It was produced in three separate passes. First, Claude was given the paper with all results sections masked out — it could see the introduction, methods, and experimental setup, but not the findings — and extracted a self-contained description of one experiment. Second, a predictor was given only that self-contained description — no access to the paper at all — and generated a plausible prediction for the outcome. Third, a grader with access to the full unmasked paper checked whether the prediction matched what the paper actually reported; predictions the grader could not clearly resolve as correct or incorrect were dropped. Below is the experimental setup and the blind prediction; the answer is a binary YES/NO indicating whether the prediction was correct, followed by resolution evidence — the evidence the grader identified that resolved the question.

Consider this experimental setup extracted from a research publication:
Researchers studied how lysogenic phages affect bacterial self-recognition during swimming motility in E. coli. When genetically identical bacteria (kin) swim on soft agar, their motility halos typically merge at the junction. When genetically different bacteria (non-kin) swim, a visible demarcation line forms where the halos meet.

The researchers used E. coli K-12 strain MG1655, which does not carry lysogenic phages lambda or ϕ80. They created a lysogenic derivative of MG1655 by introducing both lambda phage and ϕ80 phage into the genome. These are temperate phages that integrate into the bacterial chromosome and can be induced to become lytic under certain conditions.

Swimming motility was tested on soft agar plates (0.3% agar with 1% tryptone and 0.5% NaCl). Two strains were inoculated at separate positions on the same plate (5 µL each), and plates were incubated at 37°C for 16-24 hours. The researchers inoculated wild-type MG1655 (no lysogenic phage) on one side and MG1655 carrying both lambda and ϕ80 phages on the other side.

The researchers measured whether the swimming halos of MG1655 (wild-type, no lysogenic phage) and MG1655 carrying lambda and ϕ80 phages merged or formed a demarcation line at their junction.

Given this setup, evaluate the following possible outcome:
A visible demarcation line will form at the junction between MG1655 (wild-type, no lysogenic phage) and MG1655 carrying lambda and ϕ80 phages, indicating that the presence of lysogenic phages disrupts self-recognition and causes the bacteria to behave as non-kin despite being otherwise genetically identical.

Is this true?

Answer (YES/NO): YES